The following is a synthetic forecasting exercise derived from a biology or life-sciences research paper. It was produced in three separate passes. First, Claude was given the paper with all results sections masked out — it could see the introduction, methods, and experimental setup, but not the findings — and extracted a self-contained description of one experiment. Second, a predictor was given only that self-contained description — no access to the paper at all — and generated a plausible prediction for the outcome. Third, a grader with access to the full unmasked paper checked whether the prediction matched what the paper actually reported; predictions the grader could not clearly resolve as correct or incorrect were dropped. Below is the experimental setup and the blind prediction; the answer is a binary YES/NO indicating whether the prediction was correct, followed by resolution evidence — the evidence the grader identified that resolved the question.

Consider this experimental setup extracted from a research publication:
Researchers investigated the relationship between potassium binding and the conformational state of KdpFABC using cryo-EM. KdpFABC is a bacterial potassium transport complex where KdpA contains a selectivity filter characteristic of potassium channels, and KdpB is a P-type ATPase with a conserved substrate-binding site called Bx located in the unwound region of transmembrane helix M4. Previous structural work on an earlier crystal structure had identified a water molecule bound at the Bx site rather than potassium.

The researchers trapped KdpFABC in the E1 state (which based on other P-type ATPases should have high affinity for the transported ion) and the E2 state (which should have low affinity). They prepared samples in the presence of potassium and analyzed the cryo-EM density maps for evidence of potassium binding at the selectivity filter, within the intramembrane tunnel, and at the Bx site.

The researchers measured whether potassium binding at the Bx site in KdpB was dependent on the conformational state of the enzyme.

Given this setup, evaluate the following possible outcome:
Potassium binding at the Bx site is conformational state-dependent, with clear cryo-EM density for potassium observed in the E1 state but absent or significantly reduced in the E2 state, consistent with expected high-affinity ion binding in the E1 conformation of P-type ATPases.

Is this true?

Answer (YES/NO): NO